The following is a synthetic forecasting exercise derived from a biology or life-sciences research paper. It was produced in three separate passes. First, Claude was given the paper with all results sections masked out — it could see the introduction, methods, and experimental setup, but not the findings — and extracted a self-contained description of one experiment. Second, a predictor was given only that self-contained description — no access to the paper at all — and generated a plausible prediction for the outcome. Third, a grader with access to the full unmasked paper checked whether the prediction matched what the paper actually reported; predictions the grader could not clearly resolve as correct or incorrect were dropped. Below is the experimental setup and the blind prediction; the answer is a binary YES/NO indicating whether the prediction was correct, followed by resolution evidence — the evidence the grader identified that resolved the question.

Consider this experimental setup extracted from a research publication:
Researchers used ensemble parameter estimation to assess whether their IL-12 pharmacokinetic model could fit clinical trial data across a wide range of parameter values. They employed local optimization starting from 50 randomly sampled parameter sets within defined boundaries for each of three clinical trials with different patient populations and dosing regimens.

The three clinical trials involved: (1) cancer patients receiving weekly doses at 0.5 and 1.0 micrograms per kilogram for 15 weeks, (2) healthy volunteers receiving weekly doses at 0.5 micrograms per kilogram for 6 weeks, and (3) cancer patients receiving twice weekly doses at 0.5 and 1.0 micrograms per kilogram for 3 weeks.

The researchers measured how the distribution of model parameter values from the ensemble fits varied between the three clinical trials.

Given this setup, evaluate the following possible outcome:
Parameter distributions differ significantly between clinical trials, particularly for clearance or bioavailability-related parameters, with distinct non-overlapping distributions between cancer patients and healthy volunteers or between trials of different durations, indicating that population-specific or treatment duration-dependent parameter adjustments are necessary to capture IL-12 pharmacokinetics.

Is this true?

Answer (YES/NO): NO